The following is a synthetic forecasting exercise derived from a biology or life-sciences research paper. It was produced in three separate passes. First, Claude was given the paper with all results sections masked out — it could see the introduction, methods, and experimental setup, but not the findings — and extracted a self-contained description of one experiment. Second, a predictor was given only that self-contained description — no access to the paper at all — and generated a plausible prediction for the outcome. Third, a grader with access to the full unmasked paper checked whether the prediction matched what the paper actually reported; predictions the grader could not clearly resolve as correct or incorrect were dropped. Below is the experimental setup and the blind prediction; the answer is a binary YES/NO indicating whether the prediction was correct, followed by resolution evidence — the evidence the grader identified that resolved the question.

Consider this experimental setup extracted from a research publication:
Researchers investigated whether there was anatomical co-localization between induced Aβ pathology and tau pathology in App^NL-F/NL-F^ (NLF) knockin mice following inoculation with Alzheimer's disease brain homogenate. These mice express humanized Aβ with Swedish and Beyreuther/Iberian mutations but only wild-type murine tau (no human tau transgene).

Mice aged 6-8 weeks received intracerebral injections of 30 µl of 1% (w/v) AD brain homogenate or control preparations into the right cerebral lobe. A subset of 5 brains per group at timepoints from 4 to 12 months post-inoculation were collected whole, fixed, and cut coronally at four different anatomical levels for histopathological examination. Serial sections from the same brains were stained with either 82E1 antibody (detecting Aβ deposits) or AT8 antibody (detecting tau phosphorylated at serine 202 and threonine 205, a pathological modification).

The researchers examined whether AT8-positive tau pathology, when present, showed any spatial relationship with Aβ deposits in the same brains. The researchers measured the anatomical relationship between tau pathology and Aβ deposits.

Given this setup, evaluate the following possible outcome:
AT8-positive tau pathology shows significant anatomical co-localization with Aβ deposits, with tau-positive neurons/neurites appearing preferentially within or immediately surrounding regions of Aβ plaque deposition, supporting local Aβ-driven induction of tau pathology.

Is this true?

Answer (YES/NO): YES